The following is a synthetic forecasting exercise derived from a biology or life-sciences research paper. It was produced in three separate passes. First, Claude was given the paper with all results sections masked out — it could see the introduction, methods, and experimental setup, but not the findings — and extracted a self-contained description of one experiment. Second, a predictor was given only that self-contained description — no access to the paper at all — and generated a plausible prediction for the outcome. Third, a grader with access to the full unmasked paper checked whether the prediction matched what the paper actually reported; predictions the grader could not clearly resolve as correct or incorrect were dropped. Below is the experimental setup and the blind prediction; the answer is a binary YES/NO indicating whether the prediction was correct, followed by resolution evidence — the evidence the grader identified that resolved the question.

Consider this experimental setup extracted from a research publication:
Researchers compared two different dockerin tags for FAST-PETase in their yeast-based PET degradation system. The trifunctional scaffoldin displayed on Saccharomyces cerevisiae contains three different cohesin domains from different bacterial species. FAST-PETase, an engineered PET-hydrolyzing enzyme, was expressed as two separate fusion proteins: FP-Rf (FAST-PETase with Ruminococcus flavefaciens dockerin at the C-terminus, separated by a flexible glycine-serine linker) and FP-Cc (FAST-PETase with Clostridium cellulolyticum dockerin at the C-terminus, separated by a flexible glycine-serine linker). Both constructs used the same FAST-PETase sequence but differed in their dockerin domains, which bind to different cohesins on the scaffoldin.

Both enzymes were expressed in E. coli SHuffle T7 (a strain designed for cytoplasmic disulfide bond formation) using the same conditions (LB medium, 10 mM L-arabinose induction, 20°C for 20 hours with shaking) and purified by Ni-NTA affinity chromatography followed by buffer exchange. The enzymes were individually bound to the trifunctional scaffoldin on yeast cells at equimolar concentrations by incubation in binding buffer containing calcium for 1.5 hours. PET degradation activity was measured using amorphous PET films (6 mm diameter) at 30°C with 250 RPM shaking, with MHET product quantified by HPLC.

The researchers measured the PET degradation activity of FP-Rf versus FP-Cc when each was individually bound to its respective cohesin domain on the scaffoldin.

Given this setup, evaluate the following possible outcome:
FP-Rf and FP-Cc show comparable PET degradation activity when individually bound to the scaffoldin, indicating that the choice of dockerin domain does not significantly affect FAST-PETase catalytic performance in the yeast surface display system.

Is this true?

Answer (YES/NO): NO